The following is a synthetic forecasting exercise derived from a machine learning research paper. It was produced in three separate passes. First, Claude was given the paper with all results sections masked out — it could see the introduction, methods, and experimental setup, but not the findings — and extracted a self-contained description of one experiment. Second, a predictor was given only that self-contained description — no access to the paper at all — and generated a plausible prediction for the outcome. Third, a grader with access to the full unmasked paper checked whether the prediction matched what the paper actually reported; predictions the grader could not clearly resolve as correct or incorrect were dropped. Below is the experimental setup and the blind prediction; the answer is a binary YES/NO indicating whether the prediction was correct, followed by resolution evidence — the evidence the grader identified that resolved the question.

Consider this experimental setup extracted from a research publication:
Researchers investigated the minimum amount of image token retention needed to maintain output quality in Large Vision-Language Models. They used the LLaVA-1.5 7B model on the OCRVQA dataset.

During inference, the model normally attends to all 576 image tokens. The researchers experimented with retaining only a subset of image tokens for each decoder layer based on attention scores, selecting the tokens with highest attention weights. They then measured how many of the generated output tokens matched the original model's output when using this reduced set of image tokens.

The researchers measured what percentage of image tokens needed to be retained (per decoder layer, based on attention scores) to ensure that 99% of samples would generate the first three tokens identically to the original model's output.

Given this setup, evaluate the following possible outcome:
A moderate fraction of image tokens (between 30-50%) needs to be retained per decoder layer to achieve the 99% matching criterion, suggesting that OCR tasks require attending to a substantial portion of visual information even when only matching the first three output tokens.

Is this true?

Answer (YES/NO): YES